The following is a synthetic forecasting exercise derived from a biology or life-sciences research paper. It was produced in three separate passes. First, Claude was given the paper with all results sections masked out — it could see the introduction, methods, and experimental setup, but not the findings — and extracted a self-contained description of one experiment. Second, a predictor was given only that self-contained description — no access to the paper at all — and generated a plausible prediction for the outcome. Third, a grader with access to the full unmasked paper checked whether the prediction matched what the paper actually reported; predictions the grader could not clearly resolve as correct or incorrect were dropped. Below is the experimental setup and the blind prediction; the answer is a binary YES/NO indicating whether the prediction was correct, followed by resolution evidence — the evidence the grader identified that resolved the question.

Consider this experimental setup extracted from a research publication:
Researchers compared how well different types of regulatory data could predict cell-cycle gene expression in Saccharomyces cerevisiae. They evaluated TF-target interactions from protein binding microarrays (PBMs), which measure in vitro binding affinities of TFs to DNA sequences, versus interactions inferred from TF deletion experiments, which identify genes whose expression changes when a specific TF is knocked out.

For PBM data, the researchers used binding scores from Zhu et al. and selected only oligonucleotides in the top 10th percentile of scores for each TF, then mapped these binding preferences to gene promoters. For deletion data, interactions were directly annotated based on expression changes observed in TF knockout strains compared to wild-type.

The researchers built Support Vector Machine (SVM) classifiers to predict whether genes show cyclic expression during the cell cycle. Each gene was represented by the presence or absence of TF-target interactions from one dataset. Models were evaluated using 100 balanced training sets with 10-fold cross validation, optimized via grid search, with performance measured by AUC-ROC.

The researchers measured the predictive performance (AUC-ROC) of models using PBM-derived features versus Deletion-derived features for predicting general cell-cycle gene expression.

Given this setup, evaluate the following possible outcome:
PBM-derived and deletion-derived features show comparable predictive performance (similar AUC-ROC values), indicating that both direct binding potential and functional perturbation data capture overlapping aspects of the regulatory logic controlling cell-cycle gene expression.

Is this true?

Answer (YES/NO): NO